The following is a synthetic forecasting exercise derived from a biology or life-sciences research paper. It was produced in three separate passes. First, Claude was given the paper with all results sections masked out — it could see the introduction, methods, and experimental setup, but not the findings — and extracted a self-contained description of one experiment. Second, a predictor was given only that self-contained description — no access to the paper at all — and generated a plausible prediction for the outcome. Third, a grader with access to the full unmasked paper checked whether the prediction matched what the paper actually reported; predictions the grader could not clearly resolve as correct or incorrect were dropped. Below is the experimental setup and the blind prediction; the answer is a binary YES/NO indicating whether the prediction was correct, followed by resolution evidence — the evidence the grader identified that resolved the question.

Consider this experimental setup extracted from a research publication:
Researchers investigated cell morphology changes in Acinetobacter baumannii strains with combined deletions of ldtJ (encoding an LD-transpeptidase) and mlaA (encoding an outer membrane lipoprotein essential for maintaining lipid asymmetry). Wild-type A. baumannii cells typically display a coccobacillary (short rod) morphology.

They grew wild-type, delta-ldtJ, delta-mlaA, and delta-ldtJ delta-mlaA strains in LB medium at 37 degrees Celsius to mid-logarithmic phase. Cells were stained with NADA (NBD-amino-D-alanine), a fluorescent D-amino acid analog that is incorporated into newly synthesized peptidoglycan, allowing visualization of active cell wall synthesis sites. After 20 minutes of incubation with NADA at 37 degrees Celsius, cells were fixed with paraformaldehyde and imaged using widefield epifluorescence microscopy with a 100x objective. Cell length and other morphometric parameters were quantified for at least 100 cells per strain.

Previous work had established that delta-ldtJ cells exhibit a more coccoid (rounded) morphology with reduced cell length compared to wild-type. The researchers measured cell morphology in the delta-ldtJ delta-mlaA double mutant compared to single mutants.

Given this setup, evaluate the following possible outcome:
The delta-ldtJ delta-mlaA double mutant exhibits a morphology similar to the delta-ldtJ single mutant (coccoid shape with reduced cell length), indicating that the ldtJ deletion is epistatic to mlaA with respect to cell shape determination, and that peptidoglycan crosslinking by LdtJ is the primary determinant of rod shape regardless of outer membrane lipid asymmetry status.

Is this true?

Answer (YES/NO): NO